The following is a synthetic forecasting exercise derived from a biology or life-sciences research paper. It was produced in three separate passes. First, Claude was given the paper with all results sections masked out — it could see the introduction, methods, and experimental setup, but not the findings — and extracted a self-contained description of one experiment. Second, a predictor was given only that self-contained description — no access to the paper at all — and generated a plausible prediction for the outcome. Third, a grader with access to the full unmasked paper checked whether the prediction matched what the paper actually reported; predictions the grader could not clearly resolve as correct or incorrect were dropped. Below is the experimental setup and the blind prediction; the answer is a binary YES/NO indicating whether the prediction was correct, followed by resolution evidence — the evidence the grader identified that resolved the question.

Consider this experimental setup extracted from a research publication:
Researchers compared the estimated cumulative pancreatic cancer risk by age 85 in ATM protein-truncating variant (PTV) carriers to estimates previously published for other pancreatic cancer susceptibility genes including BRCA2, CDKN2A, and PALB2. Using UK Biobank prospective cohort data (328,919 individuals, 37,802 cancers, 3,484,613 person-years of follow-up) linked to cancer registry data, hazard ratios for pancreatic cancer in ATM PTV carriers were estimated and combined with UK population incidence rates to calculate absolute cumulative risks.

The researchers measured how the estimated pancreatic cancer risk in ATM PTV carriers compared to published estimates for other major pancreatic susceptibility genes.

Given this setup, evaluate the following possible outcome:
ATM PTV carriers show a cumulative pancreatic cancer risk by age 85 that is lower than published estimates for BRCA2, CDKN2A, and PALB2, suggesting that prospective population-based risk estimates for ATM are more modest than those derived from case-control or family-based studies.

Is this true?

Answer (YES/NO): NO